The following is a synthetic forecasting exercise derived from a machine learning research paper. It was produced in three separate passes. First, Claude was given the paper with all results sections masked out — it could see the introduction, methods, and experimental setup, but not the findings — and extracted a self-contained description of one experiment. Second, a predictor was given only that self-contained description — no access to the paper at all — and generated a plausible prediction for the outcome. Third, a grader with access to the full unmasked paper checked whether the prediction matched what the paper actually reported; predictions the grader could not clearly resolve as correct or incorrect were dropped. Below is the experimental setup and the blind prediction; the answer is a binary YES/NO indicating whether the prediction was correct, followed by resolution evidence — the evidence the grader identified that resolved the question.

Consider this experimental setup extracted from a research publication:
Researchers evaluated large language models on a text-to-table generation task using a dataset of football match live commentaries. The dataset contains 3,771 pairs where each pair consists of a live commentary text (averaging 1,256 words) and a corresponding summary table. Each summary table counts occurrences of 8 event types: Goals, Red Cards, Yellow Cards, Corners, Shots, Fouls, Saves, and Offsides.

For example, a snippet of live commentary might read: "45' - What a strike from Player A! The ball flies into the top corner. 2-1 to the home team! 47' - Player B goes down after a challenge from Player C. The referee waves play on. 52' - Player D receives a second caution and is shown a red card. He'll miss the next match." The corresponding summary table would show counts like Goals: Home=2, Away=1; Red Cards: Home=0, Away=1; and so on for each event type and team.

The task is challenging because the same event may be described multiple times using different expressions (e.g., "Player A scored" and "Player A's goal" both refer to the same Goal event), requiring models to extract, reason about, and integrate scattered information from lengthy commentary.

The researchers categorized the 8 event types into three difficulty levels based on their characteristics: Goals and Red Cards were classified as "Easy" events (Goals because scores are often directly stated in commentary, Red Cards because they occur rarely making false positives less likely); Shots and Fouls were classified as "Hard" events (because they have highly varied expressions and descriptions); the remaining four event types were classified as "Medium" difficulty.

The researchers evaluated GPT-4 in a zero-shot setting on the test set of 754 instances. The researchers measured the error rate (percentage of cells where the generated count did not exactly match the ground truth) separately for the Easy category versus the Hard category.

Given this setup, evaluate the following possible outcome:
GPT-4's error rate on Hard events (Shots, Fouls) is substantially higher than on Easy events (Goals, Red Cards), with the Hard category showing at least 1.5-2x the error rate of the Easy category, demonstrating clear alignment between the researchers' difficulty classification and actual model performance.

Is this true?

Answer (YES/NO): YES